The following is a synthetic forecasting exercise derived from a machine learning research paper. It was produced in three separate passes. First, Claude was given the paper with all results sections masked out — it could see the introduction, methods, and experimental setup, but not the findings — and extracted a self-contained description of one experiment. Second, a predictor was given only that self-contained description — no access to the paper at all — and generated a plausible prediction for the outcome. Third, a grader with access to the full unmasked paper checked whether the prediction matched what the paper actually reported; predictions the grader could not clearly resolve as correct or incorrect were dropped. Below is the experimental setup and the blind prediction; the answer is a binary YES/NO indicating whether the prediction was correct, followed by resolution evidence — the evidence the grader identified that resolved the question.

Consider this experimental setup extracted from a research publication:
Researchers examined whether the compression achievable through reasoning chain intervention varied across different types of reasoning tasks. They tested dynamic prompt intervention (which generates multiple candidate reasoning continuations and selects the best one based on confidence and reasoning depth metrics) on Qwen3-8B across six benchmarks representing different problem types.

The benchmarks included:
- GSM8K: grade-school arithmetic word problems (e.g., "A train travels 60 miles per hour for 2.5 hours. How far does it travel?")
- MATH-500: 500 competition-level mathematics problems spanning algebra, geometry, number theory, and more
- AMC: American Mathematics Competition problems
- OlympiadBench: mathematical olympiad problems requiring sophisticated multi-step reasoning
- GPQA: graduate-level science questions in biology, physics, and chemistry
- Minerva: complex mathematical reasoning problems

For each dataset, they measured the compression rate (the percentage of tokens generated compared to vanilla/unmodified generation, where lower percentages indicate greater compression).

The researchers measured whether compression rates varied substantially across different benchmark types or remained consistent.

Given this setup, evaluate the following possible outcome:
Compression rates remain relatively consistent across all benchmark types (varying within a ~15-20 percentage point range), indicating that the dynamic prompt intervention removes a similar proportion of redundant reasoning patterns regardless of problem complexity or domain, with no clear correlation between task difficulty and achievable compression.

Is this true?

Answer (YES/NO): NO